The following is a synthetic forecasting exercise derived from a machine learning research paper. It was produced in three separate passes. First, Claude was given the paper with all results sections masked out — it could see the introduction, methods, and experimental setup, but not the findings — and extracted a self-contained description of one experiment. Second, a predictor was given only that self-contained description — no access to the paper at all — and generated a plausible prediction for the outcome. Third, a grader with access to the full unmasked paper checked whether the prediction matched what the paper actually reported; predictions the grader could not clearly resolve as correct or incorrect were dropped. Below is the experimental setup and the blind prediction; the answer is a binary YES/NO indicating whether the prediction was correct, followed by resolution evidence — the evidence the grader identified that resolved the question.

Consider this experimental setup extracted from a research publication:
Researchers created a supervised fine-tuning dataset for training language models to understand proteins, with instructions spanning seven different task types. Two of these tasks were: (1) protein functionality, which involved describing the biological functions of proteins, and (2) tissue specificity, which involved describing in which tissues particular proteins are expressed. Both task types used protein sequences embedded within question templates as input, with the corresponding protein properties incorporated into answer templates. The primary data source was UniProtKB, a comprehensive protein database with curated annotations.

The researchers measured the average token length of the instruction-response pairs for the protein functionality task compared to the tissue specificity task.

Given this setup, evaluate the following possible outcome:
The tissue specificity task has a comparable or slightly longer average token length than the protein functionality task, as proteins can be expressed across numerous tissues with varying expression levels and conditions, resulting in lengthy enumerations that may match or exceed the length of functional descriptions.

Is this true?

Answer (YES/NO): NO